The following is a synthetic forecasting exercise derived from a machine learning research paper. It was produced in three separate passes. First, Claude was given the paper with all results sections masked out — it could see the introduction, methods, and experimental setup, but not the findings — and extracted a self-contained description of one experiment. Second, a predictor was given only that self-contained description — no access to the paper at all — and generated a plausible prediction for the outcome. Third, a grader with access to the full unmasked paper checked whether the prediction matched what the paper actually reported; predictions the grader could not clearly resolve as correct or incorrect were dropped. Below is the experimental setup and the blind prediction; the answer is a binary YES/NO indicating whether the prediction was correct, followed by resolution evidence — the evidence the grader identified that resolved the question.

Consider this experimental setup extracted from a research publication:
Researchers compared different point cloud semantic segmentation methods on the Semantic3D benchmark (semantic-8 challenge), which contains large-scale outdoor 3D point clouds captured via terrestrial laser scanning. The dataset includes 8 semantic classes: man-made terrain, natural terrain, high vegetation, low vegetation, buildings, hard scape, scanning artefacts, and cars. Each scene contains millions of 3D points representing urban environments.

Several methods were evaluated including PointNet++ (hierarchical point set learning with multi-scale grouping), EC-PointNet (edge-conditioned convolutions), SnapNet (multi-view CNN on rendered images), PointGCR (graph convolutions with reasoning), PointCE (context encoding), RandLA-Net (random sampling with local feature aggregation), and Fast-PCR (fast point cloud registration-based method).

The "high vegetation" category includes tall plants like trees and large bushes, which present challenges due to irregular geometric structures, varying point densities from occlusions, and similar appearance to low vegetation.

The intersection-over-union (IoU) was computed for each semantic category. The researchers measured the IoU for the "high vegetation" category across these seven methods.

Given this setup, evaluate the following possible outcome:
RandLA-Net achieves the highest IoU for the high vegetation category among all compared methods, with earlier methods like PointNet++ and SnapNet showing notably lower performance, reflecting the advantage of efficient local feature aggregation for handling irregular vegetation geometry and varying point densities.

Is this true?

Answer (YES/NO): NO